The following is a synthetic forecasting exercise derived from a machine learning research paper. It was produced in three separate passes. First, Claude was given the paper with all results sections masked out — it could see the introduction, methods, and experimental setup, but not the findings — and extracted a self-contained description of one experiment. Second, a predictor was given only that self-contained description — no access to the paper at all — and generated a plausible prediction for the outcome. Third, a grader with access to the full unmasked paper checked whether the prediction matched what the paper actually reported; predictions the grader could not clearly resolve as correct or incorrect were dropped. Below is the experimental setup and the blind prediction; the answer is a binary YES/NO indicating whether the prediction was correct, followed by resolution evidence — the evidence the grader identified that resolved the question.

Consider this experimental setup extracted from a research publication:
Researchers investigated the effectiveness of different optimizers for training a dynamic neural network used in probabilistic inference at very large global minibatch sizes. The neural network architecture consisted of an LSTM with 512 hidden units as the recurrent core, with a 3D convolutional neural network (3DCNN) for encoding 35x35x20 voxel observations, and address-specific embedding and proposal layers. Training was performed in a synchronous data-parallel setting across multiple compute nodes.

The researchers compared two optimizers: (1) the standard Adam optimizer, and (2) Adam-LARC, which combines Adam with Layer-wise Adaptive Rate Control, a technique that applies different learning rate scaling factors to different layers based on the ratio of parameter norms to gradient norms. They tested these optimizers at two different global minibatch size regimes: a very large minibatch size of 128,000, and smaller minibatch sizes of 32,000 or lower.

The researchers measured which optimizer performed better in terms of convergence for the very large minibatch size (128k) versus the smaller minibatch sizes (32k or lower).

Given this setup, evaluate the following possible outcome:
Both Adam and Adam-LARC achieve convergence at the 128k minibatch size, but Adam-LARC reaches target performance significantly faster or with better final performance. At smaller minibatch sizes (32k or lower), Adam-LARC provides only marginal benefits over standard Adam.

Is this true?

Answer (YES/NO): NO